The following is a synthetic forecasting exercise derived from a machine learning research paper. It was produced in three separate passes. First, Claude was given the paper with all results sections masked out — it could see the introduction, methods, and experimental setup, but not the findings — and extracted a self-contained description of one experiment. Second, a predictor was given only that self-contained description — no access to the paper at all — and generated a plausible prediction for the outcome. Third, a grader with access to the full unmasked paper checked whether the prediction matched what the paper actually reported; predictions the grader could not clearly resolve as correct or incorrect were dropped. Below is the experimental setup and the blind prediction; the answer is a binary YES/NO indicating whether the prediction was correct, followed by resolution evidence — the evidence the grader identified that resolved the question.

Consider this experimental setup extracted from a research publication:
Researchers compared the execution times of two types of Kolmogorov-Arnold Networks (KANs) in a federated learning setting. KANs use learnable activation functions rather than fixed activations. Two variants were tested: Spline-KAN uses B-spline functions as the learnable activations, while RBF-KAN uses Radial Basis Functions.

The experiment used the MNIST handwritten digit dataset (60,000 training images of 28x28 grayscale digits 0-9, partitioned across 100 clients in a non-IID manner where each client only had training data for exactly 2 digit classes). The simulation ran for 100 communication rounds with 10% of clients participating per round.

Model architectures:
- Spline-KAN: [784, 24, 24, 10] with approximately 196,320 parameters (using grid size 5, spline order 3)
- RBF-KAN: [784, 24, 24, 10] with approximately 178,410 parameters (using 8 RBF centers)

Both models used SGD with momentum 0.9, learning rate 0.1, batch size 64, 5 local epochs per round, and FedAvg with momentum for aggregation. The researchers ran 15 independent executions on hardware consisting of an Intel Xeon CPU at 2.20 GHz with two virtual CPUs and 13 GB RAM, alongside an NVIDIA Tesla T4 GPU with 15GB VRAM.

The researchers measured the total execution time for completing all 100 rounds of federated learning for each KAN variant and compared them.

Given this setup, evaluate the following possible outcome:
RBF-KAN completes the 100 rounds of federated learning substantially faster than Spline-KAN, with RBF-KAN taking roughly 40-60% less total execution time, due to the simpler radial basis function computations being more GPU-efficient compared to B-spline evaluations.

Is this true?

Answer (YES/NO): NO